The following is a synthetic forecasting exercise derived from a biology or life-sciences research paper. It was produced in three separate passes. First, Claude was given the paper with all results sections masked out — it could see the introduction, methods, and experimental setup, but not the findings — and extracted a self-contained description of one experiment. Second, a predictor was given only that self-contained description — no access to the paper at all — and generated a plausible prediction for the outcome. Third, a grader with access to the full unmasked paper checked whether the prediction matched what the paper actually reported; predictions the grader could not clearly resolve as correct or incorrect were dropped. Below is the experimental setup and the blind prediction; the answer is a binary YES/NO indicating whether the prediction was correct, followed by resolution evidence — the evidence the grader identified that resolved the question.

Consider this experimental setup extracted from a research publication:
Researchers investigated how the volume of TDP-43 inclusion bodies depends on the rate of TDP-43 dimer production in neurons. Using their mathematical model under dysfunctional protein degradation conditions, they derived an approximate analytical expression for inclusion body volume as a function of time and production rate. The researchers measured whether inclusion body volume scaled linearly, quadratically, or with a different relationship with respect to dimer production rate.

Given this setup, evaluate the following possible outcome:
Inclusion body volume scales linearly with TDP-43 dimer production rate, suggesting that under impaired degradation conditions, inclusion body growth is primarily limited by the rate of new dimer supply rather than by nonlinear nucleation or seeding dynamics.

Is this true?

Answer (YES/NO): YES